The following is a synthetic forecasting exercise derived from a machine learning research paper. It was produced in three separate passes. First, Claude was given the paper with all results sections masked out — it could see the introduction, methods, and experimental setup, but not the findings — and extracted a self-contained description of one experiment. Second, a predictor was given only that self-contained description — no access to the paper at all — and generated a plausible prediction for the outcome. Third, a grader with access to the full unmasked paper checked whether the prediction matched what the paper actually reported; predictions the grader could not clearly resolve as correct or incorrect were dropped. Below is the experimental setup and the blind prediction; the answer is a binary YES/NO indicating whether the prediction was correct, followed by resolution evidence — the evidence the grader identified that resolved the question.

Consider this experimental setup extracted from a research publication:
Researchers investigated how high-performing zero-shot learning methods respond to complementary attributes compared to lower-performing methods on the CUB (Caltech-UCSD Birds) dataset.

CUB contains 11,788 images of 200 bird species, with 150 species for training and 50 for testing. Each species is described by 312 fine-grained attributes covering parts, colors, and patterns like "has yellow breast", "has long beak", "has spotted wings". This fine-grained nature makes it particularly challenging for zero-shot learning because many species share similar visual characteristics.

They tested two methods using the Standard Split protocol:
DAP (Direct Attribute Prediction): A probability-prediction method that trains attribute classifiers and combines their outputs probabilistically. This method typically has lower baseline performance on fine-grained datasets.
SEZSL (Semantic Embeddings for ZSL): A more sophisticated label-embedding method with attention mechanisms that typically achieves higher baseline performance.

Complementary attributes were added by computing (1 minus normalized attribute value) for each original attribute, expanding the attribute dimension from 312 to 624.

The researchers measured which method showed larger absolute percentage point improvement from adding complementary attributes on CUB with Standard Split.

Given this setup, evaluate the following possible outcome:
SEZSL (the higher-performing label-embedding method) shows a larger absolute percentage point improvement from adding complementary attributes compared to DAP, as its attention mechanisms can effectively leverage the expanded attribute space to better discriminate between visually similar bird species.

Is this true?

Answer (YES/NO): NO